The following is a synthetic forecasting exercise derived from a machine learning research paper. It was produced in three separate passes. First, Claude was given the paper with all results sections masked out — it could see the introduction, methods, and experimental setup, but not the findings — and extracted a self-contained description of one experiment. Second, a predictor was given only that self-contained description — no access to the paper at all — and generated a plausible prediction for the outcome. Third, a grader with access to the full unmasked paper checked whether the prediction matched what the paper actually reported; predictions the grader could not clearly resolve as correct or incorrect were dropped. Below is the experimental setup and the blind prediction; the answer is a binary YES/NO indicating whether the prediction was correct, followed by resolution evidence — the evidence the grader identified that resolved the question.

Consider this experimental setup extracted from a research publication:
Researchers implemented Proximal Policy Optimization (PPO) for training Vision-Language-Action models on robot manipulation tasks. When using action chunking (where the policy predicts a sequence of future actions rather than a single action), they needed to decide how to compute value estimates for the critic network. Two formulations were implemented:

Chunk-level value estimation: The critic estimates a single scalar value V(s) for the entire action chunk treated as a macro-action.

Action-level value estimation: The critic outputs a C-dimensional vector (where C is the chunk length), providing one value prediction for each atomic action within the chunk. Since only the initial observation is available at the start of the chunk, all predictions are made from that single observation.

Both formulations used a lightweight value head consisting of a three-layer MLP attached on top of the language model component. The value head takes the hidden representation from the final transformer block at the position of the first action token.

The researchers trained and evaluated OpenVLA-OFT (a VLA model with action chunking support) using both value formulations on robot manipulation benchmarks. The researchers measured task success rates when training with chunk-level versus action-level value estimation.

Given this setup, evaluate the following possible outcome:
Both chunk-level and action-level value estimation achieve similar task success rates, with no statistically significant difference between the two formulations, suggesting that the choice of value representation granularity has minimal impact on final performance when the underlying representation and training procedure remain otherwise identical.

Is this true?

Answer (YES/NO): NO